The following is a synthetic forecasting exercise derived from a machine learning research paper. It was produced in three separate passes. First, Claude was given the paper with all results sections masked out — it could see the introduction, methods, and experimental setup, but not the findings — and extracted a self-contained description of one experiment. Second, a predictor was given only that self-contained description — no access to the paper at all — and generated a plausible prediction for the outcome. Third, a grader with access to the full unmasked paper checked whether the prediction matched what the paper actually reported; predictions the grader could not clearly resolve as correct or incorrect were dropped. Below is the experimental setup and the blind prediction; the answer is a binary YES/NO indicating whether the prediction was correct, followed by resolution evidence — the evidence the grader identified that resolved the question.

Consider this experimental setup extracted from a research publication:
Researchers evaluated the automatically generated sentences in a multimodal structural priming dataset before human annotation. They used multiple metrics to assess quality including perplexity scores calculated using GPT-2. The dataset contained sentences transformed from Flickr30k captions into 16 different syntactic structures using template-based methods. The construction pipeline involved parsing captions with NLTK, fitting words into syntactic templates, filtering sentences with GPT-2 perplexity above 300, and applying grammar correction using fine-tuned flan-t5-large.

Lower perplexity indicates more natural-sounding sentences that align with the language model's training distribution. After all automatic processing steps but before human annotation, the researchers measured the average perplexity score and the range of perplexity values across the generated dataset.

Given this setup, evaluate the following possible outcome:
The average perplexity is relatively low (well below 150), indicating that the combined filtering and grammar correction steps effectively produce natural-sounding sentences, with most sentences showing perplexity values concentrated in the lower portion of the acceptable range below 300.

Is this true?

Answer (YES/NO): YES